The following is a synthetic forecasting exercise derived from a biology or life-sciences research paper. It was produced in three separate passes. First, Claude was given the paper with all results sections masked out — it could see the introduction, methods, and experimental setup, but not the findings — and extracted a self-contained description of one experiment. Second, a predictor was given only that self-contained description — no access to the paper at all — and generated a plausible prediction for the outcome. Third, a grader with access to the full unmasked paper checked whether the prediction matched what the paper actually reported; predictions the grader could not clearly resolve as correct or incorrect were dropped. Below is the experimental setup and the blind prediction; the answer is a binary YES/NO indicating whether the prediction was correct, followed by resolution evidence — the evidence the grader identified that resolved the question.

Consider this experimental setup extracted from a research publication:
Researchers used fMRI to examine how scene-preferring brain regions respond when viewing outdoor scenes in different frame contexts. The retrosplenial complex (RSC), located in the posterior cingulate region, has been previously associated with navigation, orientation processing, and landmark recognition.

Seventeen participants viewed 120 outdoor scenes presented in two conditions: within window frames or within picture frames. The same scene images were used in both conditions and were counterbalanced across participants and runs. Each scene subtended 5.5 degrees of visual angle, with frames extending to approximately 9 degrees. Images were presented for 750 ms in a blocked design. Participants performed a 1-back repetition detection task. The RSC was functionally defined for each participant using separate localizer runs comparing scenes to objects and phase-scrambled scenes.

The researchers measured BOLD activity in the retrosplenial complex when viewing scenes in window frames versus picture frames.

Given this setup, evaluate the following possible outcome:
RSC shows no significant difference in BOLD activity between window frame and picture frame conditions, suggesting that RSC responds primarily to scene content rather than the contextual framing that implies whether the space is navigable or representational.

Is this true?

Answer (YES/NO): YES